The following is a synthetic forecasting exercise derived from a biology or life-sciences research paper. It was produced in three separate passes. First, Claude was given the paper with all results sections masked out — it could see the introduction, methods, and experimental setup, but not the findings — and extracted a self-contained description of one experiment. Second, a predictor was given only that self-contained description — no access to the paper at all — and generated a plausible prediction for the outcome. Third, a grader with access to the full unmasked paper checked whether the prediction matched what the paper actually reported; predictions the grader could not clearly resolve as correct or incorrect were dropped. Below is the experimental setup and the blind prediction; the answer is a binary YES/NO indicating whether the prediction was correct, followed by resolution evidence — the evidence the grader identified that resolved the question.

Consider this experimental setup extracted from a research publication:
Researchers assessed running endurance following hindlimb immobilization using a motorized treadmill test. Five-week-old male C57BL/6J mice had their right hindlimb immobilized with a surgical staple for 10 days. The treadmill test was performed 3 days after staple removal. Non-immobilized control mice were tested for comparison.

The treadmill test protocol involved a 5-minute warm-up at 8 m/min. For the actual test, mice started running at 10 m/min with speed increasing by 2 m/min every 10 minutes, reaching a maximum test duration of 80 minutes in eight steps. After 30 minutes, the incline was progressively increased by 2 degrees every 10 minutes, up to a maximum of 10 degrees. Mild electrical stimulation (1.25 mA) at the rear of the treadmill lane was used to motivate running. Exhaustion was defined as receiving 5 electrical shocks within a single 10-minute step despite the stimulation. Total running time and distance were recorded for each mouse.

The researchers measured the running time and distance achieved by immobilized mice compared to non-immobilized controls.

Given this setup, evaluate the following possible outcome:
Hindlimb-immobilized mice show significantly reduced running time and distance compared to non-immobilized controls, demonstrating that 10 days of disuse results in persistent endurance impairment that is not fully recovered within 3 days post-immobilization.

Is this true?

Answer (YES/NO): YES